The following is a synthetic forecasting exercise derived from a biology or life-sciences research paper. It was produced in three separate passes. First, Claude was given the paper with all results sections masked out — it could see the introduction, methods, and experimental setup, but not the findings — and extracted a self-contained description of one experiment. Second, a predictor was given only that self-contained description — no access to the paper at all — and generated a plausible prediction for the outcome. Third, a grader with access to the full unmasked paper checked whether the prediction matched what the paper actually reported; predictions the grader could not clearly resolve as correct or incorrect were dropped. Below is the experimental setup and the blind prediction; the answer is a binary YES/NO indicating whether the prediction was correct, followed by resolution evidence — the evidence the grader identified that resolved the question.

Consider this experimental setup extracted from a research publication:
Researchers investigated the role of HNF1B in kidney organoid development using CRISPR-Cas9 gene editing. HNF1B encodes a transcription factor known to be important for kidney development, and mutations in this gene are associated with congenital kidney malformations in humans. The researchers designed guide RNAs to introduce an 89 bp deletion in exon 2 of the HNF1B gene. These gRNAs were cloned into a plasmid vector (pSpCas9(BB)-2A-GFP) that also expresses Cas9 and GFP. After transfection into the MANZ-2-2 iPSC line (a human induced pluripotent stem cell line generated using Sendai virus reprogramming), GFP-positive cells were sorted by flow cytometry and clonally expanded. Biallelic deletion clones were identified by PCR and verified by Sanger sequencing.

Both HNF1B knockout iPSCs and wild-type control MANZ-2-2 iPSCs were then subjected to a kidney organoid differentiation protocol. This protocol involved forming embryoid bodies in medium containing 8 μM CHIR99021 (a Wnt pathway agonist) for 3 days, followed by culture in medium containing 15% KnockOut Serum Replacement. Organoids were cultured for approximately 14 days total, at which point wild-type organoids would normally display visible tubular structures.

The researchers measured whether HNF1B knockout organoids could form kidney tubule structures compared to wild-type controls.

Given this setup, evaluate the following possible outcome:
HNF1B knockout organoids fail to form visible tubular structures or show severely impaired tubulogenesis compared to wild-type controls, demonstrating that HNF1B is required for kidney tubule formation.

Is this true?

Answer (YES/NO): YES